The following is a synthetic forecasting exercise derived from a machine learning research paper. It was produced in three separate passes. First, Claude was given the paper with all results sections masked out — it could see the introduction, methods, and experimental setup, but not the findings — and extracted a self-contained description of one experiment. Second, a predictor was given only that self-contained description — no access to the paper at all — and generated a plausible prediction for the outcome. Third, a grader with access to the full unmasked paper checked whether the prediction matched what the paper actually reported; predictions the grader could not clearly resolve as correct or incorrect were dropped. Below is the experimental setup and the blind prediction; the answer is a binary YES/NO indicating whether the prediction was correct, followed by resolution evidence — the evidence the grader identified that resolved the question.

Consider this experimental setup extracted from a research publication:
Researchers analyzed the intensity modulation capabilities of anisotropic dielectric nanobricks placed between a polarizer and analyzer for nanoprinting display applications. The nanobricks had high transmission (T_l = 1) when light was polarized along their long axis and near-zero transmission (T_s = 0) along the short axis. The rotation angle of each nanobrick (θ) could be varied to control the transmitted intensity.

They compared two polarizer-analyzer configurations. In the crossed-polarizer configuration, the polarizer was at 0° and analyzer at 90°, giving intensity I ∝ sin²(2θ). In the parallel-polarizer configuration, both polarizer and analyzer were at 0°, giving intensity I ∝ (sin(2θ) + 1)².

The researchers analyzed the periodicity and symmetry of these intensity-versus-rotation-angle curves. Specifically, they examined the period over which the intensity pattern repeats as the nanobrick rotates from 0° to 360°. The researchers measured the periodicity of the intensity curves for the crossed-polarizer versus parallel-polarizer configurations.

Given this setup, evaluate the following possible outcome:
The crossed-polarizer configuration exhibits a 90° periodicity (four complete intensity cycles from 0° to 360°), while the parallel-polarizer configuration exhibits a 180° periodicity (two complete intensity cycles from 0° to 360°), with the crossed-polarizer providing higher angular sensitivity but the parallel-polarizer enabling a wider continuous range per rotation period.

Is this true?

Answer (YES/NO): YES